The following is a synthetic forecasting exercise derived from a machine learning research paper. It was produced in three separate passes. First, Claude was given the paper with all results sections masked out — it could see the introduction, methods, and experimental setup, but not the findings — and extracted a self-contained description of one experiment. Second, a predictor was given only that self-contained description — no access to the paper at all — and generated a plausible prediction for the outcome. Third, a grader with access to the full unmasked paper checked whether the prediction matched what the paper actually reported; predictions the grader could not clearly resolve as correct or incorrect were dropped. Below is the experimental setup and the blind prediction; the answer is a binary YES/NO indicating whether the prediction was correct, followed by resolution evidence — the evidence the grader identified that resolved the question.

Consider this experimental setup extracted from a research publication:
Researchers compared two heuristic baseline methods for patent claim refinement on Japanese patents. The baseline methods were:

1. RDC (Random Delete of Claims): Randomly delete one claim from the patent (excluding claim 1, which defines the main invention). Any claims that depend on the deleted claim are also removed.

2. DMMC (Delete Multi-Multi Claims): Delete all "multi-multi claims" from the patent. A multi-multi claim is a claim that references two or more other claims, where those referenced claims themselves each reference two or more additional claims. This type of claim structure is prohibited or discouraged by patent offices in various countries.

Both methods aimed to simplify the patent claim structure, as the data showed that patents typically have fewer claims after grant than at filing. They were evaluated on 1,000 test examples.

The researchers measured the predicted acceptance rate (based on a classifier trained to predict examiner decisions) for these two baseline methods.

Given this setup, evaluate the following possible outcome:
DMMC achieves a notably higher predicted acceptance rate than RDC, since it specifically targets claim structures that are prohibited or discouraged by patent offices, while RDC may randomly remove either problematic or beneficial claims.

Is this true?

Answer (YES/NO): NO